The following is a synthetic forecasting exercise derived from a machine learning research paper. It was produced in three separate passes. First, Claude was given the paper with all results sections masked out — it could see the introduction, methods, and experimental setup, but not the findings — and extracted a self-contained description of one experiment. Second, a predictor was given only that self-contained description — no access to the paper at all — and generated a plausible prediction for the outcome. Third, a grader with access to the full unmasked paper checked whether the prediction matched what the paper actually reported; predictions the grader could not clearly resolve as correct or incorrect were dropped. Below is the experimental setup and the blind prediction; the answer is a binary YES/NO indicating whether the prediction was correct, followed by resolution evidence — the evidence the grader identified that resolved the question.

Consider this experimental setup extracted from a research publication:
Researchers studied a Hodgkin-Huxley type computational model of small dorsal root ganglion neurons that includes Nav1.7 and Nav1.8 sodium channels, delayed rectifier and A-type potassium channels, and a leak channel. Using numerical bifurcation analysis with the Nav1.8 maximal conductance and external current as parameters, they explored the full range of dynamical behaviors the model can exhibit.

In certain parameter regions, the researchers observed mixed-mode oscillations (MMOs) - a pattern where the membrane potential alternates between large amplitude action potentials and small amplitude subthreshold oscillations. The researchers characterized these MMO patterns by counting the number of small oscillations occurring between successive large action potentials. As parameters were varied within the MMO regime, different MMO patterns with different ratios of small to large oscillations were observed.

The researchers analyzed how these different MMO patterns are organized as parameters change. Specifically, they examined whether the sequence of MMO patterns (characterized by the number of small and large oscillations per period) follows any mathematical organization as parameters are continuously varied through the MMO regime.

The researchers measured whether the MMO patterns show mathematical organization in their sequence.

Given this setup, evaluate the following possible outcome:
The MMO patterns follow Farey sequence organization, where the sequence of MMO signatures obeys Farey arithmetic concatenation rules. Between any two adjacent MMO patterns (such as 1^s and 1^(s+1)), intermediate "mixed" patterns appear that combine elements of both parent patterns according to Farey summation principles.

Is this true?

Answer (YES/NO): YES